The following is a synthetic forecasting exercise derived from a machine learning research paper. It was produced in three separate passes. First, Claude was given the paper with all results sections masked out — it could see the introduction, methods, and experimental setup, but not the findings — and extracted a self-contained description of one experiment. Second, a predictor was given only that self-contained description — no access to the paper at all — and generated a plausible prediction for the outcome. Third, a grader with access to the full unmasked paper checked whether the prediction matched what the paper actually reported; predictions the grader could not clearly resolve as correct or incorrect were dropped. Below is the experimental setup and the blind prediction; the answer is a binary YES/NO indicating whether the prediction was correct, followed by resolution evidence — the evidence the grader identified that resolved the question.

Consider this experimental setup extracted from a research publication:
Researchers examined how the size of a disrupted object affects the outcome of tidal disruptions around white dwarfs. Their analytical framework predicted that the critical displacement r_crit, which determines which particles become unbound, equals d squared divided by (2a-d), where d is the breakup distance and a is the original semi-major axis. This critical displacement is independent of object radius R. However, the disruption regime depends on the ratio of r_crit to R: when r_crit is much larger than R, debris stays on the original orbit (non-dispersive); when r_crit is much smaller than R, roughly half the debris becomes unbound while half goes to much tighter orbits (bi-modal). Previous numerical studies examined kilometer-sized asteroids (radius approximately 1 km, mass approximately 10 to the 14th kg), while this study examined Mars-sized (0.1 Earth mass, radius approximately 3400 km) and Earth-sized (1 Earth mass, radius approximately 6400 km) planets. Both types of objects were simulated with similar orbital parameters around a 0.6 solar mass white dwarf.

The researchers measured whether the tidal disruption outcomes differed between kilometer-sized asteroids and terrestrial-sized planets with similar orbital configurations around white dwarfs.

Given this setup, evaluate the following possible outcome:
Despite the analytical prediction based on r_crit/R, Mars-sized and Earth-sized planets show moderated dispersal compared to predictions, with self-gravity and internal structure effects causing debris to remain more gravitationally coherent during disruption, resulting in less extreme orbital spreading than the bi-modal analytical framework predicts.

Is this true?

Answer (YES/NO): NO